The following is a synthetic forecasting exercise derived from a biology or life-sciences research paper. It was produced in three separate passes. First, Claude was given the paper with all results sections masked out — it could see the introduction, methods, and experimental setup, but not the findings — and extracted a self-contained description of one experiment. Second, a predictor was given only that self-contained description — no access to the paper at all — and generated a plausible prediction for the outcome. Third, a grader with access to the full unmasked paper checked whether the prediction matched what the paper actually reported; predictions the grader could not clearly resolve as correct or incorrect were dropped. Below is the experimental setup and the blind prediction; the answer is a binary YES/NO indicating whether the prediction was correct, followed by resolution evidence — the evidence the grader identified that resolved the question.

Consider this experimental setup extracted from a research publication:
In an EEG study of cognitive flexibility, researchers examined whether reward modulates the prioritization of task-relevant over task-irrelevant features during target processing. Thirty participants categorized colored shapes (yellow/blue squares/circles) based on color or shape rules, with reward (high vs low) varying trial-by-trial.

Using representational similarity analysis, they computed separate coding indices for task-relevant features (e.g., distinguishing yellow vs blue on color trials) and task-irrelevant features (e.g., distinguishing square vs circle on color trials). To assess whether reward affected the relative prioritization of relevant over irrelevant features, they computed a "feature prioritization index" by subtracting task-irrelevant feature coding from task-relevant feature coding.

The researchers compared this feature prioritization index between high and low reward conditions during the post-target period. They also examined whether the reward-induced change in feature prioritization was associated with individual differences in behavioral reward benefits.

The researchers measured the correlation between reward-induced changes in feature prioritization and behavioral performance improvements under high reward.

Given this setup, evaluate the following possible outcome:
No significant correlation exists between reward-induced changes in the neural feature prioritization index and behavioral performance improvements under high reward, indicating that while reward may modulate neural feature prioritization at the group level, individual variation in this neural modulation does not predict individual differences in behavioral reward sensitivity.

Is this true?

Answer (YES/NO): YES